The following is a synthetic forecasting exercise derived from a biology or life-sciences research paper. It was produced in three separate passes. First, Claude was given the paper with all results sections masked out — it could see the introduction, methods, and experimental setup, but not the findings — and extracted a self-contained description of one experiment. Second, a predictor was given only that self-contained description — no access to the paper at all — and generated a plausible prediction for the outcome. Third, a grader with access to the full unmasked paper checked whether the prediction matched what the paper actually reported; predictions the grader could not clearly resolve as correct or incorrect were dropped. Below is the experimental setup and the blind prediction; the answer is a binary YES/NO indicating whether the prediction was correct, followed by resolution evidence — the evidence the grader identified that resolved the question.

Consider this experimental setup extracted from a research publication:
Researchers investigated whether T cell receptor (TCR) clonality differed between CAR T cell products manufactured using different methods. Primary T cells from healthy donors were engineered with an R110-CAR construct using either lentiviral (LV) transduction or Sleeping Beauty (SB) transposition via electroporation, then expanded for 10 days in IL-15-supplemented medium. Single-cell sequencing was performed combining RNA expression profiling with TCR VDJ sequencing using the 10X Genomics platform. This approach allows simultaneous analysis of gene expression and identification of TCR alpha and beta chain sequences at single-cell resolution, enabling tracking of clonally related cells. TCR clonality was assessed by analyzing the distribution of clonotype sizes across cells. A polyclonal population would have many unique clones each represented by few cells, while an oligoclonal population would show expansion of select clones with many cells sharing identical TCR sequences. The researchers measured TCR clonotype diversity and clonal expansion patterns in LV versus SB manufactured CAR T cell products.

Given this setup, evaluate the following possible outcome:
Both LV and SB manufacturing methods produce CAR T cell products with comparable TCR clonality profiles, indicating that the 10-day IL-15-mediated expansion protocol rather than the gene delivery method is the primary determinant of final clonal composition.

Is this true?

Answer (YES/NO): NO